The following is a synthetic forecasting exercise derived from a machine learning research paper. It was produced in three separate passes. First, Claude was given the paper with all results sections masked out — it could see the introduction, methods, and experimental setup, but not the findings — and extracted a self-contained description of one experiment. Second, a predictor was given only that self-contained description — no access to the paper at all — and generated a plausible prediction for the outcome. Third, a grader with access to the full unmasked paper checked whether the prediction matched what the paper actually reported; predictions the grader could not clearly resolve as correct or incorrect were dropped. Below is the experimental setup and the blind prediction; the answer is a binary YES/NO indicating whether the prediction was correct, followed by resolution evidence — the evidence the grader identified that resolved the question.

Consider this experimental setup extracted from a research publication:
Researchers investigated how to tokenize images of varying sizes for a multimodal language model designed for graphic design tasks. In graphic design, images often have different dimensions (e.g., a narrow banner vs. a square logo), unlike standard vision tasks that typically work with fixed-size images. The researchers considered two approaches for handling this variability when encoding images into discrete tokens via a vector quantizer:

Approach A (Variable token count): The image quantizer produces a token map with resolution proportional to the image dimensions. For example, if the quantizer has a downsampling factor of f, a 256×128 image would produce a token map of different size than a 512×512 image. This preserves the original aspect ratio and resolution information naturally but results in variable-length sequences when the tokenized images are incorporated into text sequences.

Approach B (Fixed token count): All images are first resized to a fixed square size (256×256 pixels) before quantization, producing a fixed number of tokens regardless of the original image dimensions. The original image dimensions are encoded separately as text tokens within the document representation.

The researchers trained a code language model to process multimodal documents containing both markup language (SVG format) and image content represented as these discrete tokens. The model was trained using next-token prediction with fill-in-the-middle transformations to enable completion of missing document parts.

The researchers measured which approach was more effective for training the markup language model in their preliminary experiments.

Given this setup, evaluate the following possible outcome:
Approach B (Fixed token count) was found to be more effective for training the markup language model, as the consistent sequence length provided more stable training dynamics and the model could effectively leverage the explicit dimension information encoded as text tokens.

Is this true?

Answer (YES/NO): YES